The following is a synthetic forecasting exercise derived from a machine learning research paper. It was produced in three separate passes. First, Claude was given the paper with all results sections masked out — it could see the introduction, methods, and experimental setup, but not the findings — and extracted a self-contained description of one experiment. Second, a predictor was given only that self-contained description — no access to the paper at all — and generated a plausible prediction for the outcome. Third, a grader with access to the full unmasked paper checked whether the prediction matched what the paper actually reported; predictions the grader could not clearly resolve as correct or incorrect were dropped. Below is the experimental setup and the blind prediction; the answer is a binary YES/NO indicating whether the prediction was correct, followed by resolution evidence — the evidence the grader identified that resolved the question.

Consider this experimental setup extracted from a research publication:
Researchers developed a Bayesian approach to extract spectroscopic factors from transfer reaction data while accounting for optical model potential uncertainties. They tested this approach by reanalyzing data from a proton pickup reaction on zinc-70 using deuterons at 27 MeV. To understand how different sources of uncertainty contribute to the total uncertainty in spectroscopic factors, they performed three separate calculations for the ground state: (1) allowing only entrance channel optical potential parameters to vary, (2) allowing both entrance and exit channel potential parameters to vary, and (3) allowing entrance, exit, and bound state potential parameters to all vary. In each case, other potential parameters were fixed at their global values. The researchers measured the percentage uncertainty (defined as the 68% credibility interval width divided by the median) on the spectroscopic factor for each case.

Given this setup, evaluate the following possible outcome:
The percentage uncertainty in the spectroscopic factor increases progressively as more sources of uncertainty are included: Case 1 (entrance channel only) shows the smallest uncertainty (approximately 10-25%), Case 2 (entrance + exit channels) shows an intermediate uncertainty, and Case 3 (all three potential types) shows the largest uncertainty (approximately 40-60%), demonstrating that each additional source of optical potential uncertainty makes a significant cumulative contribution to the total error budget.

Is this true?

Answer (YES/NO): YES